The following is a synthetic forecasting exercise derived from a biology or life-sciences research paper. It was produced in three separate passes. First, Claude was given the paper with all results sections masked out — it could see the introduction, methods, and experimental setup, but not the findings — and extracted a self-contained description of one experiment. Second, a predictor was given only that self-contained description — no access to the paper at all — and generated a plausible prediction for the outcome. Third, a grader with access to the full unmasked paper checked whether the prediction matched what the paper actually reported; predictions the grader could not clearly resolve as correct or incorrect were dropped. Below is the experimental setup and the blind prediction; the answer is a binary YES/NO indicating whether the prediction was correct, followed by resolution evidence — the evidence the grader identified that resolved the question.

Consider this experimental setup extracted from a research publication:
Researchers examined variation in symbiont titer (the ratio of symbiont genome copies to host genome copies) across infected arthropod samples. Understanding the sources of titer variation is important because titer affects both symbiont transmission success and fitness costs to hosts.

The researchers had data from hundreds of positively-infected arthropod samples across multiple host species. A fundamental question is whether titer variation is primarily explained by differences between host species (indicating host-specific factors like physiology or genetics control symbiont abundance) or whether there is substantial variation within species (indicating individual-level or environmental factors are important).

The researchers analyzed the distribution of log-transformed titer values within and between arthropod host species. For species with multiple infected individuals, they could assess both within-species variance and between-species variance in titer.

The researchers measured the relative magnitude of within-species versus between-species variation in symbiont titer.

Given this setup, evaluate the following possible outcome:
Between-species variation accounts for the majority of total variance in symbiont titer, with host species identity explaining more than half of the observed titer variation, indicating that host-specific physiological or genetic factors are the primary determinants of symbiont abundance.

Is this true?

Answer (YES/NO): NO